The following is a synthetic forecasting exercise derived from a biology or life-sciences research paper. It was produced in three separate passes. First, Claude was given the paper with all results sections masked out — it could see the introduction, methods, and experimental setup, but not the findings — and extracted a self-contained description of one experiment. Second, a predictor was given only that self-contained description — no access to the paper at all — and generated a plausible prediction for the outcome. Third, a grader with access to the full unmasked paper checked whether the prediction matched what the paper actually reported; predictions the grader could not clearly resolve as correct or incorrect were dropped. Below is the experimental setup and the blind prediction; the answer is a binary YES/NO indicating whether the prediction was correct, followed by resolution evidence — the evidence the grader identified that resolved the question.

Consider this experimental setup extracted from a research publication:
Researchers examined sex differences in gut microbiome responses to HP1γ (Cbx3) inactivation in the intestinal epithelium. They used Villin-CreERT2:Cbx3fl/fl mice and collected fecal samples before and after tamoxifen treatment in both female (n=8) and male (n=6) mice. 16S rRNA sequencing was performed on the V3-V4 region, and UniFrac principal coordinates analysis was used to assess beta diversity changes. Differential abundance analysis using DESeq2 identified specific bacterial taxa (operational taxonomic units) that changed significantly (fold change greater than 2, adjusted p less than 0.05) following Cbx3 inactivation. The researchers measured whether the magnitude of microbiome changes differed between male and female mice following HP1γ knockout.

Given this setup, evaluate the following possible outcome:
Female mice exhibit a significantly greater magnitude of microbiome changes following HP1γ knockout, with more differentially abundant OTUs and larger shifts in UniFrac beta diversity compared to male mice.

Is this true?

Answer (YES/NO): YES